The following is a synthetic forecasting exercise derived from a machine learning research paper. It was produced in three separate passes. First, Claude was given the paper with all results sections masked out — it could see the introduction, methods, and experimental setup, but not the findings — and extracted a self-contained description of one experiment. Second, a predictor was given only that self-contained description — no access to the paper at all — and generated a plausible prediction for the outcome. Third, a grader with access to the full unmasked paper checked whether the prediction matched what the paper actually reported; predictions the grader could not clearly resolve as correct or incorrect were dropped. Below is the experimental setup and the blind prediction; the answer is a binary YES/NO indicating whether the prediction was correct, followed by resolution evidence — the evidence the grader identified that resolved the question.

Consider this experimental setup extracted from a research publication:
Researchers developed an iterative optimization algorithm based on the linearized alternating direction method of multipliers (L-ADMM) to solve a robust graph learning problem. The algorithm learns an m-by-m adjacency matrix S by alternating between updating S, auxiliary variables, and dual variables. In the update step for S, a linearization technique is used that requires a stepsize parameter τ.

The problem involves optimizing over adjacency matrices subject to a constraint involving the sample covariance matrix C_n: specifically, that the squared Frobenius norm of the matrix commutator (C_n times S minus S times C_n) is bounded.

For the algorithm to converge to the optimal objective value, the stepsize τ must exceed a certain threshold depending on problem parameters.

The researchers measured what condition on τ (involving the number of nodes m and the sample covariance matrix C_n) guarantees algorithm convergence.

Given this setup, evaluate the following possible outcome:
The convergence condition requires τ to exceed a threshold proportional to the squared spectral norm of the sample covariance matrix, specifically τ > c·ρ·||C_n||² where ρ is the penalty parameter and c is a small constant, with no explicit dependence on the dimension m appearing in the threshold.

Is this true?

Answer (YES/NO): NO